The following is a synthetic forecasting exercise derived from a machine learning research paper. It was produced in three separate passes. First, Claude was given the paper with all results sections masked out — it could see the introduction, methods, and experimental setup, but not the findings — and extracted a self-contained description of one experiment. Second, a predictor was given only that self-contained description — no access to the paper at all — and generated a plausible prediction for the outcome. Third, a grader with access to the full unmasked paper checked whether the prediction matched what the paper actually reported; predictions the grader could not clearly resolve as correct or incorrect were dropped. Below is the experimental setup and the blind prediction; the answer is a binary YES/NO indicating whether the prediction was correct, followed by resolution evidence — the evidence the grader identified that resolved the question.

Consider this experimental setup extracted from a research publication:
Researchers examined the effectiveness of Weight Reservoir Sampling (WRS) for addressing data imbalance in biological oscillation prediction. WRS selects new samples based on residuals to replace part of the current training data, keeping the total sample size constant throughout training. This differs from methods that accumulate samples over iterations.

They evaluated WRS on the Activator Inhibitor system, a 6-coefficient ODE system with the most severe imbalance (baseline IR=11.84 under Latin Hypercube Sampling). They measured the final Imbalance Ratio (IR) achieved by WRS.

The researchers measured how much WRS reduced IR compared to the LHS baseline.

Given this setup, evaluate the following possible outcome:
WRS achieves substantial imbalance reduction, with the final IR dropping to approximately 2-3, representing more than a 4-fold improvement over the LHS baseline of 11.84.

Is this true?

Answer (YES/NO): NO